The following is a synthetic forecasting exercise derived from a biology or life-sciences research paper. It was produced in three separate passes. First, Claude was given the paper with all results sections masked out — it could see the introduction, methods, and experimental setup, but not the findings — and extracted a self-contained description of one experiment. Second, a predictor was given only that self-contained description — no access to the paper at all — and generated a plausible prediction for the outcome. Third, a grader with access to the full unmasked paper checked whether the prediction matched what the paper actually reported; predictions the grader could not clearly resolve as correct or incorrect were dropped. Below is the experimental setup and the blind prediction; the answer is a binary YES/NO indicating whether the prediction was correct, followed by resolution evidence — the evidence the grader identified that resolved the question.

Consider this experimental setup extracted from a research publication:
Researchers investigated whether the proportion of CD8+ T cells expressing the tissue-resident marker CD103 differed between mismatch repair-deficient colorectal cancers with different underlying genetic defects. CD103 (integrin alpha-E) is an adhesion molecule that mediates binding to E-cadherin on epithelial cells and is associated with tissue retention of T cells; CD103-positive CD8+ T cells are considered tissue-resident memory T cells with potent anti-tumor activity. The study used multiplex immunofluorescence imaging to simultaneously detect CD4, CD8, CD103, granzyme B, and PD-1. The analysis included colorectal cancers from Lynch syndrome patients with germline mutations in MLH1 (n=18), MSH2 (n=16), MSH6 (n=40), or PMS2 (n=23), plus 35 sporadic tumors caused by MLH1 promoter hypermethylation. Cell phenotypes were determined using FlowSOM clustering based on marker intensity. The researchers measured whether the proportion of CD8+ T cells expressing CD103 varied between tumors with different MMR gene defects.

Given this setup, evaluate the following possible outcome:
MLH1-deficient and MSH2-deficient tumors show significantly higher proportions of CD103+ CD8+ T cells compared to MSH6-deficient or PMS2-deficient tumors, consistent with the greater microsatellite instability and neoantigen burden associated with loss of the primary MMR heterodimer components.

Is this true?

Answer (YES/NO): NO